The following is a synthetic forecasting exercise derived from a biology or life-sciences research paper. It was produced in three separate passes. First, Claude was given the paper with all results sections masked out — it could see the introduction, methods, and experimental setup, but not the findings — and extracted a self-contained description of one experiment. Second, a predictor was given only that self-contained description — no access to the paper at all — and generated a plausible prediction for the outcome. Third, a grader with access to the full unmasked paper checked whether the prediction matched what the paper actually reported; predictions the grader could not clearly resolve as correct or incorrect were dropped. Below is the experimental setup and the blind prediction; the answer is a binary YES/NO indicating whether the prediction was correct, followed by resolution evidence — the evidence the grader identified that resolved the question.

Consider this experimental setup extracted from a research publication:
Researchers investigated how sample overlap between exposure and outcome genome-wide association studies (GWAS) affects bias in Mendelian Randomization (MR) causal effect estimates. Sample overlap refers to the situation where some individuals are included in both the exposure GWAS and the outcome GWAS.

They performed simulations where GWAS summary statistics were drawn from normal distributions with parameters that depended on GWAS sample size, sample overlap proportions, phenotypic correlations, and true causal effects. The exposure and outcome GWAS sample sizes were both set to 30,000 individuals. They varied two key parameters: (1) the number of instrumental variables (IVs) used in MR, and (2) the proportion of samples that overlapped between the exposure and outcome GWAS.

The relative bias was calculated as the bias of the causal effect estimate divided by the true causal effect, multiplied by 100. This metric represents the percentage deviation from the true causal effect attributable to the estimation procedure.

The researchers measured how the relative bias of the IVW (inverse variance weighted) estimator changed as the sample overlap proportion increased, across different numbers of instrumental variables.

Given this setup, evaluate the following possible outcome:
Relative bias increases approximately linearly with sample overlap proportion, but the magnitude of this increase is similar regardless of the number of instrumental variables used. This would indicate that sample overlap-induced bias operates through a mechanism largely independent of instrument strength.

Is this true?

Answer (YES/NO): NO